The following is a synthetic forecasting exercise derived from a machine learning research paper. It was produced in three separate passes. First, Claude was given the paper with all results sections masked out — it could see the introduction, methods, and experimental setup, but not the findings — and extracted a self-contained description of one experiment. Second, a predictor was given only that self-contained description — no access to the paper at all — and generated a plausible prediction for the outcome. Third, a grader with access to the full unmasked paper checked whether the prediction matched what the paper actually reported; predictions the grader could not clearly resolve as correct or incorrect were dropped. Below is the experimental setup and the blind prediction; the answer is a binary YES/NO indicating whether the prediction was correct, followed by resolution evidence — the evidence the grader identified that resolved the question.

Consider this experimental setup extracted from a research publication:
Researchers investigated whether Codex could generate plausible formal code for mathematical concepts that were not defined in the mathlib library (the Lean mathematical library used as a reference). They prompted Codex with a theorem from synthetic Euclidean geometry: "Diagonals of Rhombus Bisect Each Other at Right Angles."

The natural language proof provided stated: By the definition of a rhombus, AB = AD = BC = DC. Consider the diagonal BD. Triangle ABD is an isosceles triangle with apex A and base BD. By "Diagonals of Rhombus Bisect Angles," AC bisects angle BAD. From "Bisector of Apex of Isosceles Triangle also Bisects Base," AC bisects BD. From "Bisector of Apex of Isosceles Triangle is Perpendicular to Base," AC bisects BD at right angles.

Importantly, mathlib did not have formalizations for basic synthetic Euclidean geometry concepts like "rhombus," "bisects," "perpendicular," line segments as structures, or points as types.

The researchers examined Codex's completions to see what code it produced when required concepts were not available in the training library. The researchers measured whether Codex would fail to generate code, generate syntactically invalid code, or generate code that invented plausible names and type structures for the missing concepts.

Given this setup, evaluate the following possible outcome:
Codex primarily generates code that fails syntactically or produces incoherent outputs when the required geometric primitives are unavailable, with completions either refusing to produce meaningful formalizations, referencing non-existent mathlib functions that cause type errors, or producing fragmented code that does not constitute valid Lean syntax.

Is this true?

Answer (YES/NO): NO